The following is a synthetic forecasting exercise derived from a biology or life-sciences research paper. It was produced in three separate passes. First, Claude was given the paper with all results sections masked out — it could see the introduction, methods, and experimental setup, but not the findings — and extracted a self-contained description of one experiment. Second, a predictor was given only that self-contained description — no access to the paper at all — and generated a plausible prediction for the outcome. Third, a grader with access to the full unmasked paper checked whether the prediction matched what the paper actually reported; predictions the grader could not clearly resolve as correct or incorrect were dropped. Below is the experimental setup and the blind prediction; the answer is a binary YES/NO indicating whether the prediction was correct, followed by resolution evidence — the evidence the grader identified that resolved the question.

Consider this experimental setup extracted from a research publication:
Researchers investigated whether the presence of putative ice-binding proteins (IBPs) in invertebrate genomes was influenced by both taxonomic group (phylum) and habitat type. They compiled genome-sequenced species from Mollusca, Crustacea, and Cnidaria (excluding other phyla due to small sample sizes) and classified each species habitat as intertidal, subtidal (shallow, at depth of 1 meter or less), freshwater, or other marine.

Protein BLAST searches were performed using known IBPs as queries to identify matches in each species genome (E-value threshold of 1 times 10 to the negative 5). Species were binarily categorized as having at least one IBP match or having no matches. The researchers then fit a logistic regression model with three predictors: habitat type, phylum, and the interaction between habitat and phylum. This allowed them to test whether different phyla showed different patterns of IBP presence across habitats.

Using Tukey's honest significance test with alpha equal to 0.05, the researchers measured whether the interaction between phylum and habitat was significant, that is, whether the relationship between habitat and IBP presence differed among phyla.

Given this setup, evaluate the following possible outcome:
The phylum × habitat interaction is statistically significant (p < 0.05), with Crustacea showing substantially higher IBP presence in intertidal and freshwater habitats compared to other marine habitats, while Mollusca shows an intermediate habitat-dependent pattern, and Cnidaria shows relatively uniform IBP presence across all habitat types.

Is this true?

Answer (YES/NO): NO